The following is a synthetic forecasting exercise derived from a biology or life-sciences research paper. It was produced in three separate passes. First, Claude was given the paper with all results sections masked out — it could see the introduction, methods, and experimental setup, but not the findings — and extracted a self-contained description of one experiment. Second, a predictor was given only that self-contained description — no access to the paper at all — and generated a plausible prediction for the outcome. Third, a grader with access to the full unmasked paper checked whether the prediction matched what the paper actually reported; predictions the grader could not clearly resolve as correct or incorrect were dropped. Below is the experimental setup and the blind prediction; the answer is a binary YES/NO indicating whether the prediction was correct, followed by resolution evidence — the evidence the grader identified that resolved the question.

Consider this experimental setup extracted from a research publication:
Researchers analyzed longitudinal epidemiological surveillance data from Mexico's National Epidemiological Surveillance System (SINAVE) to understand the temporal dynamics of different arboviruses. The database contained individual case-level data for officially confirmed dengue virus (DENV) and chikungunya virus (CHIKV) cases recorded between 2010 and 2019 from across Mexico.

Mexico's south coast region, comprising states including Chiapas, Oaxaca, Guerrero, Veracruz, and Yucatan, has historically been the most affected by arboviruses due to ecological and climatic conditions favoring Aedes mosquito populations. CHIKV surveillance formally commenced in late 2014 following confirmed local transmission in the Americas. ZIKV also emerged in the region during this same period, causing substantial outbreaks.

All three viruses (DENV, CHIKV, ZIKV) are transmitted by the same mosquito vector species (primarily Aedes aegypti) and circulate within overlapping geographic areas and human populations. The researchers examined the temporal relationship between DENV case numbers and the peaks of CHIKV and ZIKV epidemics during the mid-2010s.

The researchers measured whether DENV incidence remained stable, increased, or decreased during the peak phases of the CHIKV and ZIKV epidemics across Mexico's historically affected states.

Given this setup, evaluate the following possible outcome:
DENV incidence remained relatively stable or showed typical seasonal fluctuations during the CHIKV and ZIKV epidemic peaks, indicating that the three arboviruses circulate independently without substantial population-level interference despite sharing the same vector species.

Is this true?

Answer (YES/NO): NO